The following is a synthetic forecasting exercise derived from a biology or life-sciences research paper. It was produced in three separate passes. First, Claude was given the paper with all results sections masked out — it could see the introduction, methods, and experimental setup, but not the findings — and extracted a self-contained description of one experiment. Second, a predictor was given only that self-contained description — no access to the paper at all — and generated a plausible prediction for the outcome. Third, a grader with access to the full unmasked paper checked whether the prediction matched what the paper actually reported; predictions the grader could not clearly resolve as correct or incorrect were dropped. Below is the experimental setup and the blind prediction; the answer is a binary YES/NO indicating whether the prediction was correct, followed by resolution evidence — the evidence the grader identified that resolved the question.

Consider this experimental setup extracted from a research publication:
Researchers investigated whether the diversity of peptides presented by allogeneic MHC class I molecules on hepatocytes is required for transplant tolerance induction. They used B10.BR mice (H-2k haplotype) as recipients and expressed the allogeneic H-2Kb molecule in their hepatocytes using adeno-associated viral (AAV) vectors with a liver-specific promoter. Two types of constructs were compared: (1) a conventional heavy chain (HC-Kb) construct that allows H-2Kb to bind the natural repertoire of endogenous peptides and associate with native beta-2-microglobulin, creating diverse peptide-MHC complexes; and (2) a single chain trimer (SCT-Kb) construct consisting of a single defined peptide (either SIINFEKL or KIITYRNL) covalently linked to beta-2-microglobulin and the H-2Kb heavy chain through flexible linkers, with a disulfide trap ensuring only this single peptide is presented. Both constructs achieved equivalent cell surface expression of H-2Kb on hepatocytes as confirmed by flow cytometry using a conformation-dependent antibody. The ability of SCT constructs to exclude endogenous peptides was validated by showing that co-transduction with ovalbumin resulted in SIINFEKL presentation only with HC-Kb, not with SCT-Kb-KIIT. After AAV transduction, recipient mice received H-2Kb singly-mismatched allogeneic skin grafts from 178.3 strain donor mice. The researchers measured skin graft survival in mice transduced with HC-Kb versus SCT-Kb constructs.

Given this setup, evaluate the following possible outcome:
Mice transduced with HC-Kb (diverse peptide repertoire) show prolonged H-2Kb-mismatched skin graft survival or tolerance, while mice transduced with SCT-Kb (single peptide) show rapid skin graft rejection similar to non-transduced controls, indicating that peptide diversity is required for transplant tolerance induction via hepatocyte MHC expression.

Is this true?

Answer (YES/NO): NO